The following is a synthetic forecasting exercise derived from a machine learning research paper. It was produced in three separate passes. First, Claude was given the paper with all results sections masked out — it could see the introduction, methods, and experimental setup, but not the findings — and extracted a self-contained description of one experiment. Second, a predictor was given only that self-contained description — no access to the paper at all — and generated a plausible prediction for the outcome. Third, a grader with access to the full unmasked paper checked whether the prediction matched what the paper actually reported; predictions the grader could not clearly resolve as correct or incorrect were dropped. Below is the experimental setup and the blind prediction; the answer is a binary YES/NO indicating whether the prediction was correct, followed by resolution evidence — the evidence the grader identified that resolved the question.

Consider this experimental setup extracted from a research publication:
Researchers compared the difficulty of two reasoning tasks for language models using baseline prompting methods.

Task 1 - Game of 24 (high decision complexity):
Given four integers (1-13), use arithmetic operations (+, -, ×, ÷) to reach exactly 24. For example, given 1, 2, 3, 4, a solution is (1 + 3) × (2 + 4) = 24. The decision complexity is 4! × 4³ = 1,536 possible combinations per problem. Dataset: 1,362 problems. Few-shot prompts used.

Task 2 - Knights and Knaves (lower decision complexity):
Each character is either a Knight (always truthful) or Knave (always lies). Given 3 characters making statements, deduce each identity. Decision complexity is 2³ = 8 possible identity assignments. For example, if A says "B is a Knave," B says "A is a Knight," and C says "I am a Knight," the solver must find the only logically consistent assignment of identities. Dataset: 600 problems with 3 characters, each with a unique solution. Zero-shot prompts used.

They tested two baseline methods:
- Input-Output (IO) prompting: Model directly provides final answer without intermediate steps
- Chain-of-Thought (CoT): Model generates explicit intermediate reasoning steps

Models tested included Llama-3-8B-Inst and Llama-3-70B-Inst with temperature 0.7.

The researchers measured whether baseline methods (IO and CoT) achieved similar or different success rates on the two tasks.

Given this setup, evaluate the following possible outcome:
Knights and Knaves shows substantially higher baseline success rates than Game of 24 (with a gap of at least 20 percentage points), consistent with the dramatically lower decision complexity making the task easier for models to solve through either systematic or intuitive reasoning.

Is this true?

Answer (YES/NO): NO